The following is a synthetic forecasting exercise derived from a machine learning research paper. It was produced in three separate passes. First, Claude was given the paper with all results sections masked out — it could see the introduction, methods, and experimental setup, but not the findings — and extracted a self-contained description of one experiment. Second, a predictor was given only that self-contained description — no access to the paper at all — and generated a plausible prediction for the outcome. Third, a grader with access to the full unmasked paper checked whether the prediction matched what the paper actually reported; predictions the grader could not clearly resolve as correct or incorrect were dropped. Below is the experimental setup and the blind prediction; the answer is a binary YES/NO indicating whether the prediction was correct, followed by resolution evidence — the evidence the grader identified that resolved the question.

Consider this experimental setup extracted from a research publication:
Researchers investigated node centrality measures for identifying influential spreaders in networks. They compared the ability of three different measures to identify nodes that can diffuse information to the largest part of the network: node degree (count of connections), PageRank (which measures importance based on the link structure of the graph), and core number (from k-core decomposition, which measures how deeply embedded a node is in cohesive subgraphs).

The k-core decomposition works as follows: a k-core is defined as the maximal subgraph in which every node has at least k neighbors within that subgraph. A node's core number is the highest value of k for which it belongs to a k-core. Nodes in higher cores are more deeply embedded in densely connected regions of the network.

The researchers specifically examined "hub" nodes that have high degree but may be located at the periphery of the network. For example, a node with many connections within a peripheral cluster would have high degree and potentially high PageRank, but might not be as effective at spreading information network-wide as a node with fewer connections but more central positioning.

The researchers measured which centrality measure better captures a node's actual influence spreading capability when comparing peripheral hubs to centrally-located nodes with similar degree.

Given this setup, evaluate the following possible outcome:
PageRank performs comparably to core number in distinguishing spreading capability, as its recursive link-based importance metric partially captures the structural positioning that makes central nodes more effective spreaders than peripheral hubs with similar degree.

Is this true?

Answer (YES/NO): NO